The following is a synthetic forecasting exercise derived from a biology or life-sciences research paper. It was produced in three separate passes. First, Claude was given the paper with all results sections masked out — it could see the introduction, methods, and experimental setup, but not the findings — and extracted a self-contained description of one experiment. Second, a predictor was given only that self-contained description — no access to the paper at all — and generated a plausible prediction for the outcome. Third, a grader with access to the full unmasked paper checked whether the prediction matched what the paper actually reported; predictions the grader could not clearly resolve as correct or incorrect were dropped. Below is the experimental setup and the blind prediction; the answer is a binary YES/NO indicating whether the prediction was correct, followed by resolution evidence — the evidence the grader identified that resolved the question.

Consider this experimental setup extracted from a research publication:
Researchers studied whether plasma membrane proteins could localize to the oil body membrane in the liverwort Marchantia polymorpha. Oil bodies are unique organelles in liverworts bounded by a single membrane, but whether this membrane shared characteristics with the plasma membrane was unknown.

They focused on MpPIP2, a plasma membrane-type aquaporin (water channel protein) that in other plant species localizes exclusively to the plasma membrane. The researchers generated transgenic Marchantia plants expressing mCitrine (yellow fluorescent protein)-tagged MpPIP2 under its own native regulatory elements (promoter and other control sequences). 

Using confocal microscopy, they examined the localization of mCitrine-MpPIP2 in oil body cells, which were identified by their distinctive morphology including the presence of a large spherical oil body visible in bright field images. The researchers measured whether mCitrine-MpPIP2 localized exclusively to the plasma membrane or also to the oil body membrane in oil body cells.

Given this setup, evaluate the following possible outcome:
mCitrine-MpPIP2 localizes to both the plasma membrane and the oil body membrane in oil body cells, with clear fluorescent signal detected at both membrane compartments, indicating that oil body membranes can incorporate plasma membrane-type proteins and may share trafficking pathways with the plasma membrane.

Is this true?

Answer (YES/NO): YES